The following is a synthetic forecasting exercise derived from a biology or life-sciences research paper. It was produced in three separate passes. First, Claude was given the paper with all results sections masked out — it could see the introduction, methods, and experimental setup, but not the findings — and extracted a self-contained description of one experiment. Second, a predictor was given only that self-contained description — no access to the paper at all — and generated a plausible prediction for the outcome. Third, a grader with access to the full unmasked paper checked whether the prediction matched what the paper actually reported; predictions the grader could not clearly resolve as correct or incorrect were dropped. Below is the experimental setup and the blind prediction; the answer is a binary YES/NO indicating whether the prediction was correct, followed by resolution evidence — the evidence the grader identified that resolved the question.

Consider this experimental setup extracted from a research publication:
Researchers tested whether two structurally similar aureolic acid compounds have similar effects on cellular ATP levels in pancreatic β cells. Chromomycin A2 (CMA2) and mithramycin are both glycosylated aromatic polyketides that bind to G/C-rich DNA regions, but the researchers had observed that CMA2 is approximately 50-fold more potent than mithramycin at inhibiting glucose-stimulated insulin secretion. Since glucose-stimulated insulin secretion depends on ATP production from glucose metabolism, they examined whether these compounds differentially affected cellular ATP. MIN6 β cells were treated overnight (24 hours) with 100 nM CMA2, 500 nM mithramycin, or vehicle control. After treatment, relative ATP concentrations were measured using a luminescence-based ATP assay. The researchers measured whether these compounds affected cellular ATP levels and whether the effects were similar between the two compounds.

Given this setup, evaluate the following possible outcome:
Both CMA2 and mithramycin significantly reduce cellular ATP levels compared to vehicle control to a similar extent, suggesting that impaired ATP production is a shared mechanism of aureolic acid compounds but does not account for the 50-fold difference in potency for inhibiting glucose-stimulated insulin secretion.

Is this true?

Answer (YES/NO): NO